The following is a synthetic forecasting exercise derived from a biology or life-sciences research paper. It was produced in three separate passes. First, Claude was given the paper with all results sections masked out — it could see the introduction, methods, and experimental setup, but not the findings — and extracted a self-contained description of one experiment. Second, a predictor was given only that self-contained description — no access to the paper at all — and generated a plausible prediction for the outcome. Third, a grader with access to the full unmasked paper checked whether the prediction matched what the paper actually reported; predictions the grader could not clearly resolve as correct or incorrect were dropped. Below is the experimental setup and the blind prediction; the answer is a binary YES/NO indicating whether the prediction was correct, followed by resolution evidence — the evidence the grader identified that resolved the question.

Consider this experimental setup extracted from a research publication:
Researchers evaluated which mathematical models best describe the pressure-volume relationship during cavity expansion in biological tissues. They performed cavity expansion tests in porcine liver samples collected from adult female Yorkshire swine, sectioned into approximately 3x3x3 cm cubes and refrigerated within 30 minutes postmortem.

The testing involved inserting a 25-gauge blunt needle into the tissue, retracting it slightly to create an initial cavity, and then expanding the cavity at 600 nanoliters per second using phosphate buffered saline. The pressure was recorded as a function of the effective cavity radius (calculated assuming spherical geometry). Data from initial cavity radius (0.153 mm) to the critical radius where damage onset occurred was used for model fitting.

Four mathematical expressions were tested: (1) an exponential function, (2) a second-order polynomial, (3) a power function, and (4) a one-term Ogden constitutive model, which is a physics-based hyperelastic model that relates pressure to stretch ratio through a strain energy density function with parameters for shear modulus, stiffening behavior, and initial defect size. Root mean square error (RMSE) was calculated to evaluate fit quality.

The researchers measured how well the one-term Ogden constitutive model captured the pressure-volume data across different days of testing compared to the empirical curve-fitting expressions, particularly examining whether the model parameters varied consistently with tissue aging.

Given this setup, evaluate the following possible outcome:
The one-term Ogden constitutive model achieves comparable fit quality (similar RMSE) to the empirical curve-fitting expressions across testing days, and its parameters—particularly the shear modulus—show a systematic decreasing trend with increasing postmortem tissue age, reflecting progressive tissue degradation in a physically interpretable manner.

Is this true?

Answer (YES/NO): NO